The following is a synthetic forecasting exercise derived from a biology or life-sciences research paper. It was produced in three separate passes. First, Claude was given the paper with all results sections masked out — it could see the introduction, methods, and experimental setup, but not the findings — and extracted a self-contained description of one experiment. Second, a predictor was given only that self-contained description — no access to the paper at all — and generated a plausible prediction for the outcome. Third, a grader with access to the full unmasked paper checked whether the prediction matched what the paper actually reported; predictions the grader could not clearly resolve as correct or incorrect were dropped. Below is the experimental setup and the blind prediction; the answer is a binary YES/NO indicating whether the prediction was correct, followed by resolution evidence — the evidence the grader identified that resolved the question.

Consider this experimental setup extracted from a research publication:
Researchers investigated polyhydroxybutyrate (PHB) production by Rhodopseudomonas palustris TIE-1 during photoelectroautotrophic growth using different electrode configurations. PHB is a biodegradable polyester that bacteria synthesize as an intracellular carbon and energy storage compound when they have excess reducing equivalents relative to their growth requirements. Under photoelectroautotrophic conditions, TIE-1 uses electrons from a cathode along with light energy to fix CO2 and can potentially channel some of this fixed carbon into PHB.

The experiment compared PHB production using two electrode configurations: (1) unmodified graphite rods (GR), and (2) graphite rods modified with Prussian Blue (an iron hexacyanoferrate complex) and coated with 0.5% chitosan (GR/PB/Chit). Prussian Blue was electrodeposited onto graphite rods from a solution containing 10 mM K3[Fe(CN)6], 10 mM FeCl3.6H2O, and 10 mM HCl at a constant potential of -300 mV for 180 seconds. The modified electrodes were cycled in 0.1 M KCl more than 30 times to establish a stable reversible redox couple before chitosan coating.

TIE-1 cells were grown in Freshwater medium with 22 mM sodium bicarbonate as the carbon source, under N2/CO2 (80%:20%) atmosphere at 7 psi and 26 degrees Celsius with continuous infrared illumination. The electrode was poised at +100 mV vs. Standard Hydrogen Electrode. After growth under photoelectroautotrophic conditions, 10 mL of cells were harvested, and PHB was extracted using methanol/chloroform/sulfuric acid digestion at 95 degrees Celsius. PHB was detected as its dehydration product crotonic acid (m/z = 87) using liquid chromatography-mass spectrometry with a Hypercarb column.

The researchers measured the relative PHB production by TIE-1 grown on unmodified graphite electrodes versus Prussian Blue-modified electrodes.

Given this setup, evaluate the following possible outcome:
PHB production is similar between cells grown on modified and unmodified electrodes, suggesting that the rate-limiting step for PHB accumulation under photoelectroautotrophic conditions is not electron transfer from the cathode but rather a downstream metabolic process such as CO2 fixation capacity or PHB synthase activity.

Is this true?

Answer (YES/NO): NO